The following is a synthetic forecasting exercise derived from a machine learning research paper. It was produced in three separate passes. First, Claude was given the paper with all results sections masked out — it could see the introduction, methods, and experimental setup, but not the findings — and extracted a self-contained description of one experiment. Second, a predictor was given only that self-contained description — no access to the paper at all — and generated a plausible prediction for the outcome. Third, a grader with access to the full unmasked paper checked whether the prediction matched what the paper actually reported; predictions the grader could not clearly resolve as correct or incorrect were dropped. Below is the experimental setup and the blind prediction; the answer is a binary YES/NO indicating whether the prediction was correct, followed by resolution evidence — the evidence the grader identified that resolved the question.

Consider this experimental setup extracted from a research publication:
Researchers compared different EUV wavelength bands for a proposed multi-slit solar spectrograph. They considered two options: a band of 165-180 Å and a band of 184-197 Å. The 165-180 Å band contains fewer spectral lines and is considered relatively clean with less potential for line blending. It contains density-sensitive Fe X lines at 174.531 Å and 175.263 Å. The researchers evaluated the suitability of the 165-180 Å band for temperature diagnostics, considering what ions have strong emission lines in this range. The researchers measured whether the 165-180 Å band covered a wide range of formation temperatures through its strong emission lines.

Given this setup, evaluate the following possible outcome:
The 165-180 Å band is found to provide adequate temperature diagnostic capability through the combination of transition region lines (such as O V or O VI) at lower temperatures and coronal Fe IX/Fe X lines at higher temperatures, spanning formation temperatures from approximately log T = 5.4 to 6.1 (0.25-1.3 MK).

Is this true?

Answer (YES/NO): NO